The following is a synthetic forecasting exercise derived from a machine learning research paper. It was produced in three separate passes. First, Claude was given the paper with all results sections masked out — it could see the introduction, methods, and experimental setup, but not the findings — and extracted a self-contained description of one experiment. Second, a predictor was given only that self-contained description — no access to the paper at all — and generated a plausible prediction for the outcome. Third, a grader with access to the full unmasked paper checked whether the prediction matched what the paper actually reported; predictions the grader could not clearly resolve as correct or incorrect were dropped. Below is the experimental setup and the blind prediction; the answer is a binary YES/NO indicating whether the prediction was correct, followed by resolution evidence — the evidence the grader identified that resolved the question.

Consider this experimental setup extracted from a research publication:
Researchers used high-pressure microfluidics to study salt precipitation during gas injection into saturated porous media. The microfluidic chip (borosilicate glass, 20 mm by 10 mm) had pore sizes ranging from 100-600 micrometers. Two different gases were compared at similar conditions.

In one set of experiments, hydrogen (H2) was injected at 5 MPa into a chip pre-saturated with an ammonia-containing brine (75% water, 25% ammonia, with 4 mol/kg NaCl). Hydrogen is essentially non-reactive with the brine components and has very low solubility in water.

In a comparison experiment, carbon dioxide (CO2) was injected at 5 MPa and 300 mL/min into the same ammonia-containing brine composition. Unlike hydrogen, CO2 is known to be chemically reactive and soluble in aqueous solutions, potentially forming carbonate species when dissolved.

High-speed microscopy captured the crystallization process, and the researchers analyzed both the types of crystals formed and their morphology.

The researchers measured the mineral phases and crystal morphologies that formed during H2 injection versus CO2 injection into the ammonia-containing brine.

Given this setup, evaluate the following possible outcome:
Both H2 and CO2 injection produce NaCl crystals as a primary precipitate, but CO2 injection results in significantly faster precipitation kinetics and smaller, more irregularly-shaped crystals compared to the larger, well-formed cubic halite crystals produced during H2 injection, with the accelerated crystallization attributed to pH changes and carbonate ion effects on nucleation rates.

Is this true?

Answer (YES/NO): NO